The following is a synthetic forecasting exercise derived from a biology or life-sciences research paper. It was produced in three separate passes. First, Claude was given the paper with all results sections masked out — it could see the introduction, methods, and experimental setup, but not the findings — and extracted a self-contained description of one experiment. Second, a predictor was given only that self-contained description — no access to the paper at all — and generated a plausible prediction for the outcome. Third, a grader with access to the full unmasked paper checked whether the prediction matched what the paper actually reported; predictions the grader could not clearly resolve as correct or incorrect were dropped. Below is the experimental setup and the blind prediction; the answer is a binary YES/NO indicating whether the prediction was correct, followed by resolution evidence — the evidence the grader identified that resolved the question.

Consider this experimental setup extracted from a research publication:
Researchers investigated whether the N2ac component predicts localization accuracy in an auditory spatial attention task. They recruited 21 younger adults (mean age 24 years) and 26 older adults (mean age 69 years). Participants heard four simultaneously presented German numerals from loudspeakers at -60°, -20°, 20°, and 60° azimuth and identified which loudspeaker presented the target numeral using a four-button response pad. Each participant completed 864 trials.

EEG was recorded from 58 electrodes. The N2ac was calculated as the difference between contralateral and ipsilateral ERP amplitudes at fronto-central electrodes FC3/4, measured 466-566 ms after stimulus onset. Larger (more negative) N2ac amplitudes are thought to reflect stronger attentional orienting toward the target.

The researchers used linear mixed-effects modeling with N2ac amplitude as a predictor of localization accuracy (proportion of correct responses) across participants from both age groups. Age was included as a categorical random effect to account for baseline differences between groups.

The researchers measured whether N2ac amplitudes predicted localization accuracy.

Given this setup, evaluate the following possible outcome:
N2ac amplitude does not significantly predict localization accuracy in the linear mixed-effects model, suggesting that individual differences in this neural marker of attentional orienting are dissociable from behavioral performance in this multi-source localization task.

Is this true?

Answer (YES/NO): NO